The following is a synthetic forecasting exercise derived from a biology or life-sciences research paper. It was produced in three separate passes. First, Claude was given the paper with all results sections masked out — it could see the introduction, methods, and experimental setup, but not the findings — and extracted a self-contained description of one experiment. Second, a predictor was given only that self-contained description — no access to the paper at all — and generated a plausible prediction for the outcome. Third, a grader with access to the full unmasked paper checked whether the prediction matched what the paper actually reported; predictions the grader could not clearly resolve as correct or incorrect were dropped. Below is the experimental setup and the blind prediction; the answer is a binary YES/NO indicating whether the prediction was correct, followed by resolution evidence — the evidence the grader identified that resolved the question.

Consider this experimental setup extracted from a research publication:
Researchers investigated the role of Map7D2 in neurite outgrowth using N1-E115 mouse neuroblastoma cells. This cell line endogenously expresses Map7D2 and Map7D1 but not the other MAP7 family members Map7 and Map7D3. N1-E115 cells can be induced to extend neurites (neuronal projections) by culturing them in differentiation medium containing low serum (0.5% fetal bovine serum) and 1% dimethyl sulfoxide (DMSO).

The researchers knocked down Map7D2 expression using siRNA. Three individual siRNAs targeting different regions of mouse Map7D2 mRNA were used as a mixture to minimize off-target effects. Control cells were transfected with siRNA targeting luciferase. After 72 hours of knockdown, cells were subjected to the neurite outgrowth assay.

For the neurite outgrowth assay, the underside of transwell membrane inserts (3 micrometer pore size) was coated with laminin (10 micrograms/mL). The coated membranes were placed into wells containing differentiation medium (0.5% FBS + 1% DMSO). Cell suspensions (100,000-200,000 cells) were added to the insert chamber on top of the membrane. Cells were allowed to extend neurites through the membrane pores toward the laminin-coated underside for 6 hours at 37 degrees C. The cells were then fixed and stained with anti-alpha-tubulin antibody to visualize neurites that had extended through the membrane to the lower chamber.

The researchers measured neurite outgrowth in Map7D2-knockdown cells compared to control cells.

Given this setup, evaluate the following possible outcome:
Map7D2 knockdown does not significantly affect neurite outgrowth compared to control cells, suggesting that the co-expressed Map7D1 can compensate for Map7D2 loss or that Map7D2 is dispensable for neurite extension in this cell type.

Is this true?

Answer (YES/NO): NO